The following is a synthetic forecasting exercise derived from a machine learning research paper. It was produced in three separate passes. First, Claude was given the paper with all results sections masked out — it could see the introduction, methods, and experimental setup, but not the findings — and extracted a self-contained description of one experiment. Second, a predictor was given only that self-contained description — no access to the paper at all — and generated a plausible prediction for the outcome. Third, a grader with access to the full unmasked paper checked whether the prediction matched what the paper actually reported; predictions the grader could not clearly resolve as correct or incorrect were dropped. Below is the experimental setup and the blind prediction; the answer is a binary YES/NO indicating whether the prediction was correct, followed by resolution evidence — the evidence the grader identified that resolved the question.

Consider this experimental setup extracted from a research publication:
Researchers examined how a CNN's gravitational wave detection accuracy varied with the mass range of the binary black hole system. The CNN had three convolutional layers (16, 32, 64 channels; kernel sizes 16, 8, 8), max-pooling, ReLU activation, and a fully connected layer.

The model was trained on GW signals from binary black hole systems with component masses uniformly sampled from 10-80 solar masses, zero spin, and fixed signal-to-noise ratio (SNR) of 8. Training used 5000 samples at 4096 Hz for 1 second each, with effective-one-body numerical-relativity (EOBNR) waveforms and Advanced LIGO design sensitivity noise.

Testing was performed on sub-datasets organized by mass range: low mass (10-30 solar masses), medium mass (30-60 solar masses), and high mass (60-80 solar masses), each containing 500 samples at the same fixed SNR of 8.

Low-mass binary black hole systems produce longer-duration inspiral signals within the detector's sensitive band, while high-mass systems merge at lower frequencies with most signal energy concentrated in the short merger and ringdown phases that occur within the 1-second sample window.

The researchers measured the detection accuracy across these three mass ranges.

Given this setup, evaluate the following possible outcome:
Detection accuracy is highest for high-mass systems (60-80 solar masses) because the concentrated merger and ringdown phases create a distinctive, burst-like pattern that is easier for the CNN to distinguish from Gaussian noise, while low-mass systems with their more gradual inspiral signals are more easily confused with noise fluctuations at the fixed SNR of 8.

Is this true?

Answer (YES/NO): YES